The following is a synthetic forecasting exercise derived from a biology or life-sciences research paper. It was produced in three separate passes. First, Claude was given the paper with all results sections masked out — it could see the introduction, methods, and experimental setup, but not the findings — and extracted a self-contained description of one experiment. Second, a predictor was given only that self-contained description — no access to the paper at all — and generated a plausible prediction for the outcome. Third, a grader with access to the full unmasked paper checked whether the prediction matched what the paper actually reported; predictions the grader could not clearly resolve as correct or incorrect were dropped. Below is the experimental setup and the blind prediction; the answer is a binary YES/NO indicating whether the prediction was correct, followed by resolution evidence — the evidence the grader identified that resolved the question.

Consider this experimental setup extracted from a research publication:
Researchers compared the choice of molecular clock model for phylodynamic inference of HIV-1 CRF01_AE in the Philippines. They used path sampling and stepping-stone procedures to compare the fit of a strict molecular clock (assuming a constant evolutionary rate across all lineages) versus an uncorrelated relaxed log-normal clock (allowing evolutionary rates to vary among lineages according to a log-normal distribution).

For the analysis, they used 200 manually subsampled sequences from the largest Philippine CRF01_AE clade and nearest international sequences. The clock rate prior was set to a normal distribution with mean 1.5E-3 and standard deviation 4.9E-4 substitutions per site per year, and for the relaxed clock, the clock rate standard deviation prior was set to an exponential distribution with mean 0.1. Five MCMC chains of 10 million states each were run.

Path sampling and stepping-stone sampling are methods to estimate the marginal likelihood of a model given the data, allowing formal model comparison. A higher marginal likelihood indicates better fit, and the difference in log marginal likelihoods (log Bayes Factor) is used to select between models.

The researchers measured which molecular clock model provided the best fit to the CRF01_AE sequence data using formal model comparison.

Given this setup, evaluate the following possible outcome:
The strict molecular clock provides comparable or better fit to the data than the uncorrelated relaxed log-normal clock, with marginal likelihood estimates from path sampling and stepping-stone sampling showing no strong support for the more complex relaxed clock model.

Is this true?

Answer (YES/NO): NO